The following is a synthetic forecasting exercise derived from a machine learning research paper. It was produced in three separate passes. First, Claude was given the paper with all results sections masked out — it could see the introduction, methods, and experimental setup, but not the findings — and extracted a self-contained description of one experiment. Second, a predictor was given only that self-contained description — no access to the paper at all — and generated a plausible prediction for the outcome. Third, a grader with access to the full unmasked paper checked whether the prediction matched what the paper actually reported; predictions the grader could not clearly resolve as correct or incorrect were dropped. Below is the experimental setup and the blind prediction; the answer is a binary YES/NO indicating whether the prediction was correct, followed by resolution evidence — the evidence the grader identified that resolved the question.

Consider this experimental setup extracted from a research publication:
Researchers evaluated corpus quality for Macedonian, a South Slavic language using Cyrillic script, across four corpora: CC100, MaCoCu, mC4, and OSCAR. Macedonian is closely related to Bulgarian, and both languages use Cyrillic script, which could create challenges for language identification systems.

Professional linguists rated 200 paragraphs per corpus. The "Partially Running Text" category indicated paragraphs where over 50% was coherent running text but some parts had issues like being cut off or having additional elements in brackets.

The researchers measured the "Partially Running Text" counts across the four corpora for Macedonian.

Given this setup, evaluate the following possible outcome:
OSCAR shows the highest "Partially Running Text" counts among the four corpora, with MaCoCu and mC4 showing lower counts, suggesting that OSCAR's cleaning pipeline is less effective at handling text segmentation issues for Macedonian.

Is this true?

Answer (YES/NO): NO